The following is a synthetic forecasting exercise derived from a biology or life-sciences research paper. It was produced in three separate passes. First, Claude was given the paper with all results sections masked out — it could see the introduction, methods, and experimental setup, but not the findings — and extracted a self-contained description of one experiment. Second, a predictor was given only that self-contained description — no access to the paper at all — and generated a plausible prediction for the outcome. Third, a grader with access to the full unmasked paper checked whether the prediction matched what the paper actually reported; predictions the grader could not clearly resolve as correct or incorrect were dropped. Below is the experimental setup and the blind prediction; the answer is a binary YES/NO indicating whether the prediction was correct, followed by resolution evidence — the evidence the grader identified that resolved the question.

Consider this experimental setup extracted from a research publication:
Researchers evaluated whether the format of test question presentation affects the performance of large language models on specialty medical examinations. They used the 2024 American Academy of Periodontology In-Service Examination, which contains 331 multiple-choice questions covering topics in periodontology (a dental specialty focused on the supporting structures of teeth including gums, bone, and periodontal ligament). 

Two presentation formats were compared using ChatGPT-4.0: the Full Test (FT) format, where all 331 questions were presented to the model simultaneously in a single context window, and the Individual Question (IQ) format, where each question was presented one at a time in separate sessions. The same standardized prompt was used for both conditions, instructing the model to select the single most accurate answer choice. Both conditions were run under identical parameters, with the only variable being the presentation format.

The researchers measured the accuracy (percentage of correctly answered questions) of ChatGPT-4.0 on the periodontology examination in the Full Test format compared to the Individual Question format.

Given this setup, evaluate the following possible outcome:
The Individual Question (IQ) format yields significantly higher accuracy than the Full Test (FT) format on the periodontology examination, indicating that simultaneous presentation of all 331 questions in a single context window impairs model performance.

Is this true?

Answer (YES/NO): NO